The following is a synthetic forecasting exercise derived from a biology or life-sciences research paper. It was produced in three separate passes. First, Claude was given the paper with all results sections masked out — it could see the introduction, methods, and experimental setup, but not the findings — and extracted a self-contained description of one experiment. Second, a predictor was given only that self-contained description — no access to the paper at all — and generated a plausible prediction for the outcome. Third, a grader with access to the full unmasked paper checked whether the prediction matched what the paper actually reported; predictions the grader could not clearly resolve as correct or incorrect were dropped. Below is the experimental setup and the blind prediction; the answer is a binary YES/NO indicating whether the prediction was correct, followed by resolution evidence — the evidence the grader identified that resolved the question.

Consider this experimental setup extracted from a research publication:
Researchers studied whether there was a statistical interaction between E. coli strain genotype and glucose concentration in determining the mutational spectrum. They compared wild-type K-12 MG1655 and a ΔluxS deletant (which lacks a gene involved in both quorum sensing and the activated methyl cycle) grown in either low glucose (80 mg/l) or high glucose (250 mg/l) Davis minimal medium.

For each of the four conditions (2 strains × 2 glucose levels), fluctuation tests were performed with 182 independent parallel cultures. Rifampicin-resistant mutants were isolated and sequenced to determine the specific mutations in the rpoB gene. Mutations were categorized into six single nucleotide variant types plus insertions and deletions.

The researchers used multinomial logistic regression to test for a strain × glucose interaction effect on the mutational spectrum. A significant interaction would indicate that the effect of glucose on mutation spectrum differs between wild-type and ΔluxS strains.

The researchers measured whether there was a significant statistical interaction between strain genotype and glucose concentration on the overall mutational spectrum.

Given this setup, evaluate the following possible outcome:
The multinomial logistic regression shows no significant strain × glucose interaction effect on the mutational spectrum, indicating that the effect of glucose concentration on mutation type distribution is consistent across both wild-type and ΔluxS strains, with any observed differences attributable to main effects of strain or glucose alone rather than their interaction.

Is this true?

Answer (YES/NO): YES